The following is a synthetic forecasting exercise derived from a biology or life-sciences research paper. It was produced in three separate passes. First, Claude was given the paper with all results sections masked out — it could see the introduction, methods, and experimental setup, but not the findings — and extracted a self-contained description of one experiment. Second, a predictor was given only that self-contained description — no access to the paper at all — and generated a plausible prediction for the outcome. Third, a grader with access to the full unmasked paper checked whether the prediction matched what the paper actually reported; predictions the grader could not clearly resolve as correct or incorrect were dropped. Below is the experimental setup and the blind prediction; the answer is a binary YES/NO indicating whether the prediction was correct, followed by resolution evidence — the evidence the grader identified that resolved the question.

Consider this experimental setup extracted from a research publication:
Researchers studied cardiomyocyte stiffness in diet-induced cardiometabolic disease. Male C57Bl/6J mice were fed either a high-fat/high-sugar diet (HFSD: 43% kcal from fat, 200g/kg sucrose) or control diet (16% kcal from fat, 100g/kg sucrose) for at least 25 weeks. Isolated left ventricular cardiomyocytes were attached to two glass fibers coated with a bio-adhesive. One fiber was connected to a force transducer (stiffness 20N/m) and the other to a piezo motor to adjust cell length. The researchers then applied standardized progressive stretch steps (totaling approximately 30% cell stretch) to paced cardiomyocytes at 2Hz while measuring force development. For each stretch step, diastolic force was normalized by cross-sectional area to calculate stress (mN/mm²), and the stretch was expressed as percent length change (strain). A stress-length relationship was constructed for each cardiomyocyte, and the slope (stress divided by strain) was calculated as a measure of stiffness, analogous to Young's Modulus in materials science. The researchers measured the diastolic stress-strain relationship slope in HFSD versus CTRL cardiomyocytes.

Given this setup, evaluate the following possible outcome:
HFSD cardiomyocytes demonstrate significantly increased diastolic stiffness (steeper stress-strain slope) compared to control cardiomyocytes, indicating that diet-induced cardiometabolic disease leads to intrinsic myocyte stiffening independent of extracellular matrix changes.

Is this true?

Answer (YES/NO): YES